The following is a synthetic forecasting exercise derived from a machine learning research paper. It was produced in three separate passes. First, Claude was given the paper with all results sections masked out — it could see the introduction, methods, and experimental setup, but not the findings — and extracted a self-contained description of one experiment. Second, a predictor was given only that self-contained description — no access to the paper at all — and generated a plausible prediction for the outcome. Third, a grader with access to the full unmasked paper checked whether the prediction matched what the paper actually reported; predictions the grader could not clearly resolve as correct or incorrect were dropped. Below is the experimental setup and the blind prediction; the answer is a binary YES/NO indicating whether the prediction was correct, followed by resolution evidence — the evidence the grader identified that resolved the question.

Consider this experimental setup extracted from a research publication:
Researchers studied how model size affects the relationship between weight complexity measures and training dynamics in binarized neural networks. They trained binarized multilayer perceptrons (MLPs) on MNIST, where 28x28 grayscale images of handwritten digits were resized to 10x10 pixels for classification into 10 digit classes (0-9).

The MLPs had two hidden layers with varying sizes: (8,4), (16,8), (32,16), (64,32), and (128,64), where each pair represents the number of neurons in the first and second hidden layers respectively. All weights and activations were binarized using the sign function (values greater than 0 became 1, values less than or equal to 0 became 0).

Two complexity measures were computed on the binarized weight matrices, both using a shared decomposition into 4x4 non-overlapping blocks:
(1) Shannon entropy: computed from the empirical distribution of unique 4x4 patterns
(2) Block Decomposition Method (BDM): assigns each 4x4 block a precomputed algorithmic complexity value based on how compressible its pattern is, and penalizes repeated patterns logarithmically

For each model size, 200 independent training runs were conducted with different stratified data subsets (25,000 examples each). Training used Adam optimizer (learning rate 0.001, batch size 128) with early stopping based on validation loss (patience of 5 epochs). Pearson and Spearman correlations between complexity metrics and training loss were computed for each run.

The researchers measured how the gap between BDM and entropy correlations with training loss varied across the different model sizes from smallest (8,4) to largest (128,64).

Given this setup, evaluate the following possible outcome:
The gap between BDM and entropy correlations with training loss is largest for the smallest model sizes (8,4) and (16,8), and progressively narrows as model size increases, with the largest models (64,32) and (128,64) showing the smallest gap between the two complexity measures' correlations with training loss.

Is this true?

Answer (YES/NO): YES